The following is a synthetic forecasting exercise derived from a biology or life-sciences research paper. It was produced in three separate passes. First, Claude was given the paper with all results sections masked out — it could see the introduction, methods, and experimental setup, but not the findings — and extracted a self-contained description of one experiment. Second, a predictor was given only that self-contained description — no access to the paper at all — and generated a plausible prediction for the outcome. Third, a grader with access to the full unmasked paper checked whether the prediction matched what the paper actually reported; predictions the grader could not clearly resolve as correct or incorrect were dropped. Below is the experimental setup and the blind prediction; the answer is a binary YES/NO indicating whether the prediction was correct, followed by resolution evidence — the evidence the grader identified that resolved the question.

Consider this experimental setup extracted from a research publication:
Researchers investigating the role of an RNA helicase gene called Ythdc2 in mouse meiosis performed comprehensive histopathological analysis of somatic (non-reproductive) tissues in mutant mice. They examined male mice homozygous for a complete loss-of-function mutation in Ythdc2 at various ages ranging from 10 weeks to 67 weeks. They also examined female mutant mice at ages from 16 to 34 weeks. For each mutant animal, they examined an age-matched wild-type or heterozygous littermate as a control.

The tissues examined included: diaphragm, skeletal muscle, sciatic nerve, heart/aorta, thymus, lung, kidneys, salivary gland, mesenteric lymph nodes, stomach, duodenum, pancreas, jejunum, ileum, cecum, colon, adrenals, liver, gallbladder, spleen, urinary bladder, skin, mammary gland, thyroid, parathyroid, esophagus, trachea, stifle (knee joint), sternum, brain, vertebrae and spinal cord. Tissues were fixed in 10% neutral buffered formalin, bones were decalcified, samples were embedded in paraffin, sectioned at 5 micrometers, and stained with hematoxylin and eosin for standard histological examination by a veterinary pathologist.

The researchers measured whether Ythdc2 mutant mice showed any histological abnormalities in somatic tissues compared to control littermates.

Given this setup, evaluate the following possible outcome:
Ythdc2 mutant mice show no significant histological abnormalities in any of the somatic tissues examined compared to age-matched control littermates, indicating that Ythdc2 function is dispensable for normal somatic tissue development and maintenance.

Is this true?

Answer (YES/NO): YES